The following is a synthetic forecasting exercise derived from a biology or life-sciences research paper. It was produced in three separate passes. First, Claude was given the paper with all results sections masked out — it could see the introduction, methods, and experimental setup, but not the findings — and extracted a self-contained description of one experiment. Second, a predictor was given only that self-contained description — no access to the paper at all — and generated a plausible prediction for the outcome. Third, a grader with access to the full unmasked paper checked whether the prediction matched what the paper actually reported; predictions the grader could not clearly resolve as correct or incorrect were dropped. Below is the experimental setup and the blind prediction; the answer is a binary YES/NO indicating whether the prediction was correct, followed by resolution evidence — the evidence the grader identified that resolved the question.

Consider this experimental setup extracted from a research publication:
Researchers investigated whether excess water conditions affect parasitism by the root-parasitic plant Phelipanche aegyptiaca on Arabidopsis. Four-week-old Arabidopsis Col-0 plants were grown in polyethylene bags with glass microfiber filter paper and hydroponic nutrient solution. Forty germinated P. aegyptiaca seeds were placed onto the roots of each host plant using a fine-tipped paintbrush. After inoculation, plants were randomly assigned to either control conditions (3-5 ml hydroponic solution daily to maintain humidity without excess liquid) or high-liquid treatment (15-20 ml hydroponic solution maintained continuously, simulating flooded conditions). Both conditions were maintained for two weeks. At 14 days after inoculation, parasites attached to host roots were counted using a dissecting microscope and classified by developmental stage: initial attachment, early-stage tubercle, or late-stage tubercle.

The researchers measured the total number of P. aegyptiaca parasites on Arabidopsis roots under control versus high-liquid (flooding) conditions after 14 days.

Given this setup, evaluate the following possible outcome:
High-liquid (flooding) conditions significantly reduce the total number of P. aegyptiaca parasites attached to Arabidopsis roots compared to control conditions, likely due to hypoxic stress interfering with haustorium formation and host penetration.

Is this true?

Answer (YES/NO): YES